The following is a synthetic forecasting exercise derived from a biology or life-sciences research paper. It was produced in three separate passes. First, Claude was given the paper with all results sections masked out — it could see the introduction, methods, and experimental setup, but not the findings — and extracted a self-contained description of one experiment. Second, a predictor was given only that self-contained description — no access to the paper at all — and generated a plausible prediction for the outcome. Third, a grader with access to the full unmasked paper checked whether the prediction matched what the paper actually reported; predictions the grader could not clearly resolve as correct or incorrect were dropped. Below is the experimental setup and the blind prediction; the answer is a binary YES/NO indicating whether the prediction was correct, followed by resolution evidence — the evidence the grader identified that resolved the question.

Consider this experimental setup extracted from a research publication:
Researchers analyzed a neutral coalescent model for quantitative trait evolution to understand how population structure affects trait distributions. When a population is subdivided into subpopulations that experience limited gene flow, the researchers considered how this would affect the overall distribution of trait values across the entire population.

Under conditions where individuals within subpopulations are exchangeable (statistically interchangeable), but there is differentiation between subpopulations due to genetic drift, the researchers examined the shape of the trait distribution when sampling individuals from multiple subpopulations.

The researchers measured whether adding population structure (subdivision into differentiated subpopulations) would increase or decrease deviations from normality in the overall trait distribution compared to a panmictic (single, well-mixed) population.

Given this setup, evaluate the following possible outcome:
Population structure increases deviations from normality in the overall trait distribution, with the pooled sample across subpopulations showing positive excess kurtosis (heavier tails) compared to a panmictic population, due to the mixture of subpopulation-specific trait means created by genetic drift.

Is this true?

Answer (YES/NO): NO